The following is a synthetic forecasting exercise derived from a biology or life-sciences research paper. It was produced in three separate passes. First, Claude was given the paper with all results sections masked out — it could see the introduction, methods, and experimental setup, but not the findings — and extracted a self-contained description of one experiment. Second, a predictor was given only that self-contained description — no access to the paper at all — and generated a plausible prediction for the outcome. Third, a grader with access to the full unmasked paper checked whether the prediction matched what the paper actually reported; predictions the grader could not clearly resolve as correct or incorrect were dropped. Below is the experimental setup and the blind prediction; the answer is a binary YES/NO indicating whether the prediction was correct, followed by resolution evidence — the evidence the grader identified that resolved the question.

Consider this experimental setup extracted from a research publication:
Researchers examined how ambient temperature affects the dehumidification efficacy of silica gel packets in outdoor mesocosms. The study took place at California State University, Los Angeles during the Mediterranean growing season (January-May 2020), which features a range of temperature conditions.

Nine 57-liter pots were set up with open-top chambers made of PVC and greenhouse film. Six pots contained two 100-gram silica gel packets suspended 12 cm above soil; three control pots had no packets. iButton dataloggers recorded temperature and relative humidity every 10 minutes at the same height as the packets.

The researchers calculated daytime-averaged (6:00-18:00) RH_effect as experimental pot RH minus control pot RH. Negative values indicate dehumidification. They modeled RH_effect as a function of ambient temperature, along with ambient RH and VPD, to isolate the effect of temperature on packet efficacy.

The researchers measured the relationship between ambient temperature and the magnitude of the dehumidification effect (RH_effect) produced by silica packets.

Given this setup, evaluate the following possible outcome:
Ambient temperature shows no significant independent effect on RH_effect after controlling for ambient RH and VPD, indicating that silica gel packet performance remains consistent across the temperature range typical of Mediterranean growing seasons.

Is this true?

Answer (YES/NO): NO